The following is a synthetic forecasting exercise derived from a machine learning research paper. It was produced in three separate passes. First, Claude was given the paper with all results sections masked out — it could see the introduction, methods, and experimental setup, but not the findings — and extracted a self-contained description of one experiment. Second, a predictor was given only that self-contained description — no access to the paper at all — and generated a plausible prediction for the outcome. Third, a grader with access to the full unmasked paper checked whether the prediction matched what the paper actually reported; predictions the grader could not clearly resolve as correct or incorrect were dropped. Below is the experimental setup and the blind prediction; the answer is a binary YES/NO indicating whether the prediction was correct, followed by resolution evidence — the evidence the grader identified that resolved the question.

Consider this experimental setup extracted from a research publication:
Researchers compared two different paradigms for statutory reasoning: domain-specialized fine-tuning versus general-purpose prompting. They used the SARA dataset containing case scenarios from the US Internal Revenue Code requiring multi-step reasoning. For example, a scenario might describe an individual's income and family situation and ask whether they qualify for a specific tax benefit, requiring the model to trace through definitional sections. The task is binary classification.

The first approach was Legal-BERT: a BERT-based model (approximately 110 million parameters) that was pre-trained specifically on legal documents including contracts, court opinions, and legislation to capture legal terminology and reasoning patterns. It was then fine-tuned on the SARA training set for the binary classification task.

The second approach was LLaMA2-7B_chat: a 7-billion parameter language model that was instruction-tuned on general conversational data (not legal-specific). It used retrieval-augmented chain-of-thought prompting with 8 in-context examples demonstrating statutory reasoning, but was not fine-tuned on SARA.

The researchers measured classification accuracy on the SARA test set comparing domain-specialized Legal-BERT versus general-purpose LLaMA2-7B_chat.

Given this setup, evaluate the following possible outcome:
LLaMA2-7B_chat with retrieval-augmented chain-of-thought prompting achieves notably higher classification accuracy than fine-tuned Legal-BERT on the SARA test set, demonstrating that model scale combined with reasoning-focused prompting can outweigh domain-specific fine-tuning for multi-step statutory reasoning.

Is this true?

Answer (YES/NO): NO